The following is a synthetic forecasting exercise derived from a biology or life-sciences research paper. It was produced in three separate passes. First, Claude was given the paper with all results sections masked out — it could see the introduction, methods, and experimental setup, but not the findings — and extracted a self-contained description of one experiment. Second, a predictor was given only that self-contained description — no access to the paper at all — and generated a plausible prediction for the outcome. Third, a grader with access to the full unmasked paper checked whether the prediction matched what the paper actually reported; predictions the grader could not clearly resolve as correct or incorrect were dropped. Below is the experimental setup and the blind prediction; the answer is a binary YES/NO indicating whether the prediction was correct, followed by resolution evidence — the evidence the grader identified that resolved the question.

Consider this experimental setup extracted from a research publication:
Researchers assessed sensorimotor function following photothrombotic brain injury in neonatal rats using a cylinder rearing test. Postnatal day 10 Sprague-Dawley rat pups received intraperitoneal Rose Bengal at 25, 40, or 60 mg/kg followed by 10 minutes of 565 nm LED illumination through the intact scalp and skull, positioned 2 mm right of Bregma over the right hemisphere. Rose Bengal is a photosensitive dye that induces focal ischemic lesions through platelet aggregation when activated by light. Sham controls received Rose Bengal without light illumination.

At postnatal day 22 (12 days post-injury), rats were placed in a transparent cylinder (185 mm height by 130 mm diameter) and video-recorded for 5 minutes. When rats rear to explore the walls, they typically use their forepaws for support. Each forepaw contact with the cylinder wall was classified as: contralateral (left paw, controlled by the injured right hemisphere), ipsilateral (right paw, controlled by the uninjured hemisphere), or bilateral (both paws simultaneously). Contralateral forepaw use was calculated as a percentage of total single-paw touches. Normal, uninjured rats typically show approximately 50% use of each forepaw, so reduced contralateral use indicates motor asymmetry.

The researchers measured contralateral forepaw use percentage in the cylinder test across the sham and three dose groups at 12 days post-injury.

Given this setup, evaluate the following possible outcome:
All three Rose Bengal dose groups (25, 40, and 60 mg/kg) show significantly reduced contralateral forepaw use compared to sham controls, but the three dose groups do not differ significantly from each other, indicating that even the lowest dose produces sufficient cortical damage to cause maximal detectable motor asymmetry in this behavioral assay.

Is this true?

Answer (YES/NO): NO